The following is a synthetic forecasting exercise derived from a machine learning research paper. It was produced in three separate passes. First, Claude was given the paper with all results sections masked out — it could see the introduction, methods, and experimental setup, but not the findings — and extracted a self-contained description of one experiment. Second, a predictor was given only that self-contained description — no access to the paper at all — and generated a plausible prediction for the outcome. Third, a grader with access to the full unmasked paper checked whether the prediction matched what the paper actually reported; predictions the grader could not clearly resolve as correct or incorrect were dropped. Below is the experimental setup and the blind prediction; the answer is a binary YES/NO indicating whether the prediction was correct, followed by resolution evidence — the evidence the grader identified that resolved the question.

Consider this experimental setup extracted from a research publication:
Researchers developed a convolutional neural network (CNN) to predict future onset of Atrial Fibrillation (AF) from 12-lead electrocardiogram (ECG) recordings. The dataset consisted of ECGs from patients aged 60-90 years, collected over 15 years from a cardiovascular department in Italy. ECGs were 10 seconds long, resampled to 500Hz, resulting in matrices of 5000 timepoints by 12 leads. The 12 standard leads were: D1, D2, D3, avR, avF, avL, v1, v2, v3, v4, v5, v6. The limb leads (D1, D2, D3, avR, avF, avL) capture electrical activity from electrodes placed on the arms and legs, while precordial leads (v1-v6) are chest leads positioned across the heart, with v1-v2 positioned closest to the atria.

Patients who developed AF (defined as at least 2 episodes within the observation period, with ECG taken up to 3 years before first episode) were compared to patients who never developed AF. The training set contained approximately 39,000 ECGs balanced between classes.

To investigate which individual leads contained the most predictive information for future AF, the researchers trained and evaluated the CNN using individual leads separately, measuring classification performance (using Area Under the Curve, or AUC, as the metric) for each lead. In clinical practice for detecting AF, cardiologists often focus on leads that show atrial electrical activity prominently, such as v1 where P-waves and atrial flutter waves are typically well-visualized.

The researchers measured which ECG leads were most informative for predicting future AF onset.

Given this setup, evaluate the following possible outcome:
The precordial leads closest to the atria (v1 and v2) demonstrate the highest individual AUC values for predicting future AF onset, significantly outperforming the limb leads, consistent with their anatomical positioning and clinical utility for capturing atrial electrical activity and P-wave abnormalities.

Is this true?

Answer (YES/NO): NO